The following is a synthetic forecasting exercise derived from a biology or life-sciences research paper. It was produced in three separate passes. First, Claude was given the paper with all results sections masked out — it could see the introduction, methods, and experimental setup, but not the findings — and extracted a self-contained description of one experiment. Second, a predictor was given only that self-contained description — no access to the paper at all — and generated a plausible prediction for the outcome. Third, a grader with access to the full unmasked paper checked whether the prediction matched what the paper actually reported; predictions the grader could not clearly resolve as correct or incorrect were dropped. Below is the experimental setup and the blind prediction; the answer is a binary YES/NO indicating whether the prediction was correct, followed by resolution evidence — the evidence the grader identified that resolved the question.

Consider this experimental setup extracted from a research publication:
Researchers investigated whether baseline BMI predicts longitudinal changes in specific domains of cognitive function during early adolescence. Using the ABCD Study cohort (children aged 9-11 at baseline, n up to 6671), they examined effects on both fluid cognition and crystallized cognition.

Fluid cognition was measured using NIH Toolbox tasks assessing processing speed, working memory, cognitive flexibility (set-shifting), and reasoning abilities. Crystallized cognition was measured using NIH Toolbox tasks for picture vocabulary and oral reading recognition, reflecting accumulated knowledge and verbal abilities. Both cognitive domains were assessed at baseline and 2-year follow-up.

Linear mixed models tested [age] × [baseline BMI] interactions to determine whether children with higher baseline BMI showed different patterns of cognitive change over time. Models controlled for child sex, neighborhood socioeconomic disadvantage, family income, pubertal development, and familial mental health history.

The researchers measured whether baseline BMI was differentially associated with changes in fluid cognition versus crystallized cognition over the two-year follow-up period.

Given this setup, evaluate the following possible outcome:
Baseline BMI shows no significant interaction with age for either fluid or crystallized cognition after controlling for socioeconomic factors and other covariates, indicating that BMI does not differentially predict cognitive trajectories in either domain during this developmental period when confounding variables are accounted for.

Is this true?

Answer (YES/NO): YES